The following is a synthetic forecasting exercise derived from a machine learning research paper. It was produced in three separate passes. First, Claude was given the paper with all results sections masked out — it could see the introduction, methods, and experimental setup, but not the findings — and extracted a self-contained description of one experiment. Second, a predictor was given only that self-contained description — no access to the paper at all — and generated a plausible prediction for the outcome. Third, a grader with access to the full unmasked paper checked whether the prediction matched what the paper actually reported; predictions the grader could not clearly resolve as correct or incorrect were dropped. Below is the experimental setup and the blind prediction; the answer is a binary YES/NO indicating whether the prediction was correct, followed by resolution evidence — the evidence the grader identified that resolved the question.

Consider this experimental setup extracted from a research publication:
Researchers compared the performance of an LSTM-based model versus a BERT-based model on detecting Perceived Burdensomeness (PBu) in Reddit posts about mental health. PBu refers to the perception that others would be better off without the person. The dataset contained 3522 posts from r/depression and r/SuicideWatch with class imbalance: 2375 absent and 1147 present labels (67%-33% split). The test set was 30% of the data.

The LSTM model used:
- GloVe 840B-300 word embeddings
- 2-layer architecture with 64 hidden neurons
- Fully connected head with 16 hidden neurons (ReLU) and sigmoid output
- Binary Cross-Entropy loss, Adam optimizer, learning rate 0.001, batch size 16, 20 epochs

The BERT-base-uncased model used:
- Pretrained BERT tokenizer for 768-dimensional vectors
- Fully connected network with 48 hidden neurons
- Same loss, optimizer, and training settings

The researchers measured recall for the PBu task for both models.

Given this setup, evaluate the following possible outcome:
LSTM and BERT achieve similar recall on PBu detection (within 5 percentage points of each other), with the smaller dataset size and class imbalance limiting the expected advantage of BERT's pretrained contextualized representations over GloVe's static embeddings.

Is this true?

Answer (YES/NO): NO